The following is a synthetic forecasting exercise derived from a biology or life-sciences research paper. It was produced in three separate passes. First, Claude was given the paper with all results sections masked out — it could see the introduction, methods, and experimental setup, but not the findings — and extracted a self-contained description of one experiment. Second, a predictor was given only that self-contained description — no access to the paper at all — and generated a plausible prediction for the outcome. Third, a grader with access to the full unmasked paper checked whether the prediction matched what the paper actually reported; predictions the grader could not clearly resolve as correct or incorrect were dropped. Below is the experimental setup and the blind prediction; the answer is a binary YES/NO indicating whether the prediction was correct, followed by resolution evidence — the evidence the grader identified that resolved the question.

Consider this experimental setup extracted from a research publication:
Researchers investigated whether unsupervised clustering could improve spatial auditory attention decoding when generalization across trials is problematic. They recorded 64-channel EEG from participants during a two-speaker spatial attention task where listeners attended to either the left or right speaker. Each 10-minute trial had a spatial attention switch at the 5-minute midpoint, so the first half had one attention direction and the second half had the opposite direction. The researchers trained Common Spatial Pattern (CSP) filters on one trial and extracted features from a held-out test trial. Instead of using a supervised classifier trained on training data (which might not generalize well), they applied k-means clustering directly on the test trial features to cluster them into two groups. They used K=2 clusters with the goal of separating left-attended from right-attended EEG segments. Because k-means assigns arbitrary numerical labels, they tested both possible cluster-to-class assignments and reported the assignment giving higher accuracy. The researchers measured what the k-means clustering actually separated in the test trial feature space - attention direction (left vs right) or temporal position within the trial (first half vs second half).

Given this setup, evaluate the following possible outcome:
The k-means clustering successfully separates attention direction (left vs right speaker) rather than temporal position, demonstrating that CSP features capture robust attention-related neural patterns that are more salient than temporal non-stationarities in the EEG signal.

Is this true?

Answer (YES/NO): NO